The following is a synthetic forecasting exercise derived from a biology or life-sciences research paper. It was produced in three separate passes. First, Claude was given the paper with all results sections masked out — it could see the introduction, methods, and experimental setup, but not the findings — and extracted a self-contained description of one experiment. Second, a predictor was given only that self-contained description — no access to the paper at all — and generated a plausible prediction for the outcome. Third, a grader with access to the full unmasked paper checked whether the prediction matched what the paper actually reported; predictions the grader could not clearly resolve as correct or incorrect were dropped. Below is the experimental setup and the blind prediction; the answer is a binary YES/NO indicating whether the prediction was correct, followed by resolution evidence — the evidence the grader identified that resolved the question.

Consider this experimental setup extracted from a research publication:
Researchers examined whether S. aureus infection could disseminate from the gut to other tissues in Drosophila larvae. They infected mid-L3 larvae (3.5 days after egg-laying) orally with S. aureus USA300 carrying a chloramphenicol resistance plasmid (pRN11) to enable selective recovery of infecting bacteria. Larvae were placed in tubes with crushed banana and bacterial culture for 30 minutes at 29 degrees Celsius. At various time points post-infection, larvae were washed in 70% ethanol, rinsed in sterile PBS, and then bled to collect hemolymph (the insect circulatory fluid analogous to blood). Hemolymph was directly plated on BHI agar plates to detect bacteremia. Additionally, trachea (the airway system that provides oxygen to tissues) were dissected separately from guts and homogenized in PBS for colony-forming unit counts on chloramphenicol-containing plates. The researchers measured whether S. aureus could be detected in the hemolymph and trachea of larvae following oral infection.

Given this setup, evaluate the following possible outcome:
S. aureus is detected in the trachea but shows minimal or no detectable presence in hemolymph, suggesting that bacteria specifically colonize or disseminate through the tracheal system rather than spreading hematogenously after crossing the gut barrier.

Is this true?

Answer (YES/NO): NO